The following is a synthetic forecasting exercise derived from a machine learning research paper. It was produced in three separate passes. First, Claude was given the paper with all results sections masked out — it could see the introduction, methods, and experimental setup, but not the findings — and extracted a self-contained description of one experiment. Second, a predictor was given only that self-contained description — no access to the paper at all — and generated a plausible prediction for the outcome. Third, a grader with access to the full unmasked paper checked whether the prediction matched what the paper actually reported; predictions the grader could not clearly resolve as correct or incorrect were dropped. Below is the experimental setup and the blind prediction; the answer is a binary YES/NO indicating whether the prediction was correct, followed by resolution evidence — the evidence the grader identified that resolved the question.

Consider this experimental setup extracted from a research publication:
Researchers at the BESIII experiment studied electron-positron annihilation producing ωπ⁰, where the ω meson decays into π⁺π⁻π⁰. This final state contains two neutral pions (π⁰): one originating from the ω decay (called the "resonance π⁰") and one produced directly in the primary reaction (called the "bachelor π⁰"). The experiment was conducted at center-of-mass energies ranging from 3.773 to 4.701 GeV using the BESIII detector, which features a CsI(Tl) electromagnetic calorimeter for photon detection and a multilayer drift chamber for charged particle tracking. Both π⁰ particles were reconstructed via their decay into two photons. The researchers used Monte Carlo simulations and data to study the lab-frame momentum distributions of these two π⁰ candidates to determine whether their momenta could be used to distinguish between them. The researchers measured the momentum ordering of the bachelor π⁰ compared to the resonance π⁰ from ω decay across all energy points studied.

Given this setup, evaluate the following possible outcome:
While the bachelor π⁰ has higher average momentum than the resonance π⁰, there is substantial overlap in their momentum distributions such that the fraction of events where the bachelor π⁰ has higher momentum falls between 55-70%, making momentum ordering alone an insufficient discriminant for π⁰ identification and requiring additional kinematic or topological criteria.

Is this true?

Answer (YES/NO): NO